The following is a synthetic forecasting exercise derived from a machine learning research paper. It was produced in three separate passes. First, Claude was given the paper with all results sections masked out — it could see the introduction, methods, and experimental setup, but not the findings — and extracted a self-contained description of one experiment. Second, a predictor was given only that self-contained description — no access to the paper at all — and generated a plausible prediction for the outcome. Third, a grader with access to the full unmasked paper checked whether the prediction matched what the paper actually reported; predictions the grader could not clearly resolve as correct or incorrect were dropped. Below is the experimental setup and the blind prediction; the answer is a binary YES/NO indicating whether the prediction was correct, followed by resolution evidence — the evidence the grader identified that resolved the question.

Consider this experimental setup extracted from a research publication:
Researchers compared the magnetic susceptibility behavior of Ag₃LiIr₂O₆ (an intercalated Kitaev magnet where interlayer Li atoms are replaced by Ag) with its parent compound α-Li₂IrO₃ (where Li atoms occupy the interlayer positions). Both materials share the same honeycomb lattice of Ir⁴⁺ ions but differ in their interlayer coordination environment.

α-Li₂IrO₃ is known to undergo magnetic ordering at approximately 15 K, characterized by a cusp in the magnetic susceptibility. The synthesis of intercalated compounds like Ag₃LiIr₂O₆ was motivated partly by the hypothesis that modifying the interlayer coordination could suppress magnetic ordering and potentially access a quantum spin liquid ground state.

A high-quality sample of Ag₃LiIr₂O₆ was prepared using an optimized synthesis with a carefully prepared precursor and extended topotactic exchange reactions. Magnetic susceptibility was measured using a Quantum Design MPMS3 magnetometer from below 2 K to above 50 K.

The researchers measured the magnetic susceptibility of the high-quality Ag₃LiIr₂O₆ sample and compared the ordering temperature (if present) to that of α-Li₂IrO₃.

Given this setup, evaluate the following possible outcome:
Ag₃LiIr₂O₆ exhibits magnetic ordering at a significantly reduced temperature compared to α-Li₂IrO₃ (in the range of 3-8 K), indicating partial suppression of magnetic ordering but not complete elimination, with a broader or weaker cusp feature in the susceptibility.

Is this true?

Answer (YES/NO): NO